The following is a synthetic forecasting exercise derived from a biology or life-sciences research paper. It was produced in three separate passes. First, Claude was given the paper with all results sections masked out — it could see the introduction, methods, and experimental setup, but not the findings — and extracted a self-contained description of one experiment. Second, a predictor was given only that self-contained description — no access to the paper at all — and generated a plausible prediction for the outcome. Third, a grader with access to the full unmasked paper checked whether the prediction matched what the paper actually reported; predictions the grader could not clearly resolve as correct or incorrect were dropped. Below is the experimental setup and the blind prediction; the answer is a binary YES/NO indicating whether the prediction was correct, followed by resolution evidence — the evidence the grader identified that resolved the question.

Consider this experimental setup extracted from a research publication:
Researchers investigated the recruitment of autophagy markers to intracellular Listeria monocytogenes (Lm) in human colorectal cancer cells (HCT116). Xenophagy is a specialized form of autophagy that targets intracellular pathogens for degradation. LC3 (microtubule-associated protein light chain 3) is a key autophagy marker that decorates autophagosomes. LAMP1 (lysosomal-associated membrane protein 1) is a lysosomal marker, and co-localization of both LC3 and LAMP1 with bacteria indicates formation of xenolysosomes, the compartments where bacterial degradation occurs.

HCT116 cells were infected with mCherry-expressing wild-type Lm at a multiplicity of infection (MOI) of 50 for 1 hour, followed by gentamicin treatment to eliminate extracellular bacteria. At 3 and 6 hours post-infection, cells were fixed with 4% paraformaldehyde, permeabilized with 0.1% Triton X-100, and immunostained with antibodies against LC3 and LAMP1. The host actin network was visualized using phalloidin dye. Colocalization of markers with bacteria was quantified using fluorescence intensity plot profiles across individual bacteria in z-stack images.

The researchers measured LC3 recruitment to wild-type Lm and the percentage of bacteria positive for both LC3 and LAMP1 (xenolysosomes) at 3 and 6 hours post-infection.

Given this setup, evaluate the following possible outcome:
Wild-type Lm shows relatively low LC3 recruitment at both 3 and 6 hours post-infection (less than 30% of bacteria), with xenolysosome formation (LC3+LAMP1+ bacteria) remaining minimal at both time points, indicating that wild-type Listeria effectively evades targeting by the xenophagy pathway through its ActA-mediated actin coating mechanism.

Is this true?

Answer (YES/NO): NO